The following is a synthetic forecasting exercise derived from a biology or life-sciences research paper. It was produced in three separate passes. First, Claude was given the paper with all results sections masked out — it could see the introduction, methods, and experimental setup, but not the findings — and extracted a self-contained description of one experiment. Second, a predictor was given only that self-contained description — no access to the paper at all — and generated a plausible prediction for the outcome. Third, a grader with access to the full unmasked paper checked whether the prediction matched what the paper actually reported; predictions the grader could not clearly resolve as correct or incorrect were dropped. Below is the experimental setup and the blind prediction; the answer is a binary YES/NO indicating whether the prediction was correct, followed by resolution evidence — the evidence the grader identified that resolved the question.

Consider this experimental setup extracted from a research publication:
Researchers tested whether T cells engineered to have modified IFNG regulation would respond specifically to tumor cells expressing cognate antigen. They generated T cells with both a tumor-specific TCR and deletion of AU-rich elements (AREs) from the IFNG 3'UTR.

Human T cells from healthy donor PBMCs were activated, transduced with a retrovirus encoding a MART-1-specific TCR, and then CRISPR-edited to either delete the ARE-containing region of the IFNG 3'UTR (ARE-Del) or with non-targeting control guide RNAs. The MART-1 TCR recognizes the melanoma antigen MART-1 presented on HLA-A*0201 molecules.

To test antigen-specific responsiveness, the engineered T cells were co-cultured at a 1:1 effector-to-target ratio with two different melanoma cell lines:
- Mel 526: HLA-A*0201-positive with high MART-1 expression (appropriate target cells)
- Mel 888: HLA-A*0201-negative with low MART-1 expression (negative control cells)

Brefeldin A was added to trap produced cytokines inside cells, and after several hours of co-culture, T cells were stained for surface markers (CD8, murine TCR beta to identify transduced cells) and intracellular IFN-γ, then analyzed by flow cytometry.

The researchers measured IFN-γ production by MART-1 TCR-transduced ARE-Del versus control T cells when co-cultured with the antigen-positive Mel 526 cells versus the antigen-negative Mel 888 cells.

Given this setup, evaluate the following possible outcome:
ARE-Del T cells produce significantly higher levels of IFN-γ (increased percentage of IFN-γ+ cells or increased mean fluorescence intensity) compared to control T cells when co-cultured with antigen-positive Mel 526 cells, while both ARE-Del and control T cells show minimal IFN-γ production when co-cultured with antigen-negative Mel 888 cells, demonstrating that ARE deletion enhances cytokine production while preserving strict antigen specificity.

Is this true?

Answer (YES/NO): YES